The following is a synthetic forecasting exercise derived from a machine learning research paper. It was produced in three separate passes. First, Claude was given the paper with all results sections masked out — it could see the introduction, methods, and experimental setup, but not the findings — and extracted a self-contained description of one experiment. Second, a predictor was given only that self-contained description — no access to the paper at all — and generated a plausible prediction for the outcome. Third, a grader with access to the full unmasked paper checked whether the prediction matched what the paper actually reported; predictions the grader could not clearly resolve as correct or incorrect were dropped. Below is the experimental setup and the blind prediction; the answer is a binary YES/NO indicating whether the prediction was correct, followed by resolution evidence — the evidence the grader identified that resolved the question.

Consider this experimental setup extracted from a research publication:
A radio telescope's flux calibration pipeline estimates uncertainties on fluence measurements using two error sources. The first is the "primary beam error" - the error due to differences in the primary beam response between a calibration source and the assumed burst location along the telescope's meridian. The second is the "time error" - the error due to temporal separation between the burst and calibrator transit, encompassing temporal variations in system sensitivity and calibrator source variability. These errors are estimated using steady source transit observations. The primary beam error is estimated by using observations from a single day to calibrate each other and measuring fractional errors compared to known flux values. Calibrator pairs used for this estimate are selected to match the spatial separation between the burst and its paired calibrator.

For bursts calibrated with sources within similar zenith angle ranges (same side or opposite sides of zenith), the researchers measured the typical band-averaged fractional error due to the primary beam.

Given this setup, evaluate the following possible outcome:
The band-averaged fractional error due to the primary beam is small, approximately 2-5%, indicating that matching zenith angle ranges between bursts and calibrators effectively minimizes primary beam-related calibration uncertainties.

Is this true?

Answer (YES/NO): NO